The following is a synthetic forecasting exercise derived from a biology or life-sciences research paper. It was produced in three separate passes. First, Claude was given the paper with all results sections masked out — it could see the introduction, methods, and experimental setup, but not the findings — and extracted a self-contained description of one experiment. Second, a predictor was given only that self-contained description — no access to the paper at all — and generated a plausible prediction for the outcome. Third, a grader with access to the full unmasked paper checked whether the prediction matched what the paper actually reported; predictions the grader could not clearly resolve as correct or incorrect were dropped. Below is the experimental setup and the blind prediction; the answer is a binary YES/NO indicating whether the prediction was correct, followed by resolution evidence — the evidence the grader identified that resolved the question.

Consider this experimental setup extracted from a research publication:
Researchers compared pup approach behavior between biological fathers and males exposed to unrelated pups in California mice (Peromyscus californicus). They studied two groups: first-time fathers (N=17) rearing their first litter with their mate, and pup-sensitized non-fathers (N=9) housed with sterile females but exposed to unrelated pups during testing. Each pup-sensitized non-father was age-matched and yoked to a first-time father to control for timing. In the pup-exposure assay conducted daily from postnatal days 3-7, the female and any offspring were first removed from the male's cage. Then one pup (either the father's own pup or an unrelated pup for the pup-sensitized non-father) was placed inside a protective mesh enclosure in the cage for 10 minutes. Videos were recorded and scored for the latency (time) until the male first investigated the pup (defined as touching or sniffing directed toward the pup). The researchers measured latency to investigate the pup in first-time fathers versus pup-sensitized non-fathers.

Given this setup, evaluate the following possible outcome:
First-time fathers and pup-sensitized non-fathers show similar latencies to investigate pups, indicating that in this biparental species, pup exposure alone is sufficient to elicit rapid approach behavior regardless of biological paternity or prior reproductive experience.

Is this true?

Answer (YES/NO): YES